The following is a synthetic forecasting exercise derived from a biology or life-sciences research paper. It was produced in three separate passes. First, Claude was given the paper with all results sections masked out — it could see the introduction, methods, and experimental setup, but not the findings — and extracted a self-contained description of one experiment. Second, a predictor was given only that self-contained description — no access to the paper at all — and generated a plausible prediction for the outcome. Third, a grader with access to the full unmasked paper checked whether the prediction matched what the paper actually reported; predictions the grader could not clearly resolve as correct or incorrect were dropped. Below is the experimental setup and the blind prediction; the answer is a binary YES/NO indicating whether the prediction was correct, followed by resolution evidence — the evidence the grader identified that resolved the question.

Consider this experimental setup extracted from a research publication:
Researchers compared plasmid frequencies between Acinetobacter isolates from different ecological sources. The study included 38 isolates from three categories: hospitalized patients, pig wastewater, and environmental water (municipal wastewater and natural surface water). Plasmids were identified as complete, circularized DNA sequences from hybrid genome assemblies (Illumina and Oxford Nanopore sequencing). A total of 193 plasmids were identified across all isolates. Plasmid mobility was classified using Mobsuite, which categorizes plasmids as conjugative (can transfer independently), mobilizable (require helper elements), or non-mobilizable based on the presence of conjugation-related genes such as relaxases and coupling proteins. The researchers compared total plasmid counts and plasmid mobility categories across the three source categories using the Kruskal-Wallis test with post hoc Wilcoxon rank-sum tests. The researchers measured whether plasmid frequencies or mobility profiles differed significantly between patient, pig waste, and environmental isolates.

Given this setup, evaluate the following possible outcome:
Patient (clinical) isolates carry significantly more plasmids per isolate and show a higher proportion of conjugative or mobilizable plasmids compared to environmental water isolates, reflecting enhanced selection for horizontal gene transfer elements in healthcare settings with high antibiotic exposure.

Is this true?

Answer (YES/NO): NO